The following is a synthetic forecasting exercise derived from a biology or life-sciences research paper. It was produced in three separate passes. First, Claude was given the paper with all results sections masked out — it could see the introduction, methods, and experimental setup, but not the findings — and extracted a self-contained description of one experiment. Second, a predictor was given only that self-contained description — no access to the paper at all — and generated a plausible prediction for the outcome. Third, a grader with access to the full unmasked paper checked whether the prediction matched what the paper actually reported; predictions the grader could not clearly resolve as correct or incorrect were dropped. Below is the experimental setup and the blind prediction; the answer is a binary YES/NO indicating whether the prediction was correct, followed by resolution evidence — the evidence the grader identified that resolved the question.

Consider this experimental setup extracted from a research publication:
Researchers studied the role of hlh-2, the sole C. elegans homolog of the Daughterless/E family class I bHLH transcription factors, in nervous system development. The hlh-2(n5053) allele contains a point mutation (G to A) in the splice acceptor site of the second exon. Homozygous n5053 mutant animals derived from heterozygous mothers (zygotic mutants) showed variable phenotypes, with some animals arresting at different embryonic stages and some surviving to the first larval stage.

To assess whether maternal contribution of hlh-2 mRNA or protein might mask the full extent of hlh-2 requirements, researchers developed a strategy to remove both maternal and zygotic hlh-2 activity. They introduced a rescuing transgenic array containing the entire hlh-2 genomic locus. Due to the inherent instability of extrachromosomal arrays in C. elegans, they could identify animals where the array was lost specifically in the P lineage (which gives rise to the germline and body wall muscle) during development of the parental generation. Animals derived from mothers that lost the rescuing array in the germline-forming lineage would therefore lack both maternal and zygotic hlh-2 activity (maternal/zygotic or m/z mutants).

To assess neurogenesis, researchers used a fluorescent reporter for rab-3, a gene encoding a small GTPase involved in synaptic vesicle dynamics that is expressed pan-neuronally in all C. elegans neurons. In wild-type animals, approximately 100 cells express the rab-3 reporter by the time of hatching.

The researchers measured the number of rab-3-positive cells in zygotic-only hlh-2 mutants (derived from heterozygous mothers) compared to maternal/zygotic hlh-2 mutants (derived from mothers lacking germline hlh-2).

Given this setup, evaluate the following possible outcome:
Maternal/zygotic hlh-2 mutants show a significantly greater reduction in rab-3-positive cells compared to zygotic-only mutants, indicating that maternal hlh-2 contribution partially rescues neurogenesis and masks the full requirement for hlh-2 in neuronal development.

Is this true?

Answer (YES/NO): YES